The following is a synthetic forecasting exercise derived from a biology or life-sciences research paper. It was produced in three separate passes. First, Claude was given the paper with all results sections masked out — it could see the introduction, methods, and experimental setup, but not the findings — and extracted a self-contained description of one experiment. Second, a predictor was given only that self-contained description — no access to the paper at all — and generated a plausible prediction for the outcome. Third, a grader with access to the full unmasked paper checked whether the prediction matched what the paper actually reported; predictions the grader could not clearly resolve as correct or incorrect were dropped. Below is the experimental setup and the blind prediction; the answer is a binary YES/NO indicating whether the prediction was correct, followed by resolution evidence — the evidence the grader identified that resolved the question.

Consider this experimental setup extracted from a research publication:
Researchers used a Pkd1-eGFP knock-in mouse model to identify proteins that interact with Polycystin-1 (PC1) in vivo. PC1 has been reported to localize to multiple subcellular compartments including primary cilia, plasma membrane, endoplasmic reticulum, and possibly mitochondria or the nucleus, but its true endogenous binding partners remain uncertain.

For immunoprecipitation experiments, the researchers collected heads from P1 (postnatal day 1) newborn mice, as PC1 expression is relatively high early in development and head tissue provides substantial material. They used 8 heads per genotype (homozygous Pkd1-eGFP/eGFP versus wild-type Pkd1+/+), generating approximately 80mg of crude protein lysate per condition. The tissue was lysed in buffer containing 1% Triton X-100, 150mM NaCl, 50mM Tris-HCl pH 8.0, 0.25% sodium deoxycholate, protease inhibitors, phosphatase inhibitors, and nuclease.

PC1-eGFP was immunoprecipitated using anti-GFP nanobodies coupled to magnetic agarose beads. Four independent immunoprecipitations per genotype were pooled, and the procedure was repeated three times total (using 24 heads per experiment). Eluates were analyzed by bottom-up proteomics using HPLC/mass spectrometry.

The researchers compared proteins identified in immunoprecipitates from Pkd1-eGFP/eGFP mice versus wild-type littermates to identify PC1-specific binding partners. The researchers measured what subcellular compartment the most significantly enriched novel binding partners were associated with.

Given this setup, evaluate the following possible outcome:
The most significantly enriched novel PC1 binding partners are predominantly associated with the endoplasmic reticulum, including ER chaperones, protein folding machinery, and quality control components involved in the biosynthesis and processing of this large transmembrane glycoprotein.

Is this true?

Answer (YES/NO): NO